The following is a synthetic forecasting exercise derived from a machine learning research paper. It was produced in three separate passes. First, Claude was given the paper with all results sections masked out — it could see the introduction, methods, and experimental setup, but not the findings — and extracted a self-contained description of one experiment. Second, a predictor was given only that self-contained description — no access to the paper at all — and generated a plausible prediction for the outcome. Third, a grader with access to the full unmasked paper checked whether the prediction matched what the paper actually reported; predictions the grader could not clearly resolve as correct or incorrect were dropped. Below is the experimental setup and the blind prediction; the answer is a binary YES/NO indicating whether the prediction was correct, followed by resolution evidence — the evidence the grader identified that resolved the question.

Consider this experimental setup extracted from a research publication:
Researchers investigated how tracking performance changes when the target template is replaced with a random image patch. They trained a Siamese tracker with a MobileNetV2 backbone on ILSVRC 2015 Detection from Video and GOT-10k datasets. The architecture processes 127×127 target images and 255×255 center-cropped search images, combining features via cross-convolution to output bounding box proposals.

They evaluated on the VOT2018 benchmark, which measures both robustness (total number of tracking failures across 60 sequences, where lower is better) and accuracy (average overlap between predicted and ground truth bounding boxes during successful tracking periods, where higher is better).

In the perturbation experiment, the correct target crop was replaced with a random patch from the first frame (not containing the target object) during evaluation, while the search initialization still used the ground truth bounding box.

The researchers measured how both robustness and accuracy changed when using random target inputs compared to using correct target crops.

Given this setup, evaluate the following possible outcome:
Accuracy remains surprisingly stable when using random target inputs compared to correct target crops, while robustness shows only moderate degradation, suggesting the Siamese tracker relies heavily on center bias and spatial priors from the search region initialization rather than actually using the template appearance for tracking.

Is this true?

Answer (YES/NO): NO